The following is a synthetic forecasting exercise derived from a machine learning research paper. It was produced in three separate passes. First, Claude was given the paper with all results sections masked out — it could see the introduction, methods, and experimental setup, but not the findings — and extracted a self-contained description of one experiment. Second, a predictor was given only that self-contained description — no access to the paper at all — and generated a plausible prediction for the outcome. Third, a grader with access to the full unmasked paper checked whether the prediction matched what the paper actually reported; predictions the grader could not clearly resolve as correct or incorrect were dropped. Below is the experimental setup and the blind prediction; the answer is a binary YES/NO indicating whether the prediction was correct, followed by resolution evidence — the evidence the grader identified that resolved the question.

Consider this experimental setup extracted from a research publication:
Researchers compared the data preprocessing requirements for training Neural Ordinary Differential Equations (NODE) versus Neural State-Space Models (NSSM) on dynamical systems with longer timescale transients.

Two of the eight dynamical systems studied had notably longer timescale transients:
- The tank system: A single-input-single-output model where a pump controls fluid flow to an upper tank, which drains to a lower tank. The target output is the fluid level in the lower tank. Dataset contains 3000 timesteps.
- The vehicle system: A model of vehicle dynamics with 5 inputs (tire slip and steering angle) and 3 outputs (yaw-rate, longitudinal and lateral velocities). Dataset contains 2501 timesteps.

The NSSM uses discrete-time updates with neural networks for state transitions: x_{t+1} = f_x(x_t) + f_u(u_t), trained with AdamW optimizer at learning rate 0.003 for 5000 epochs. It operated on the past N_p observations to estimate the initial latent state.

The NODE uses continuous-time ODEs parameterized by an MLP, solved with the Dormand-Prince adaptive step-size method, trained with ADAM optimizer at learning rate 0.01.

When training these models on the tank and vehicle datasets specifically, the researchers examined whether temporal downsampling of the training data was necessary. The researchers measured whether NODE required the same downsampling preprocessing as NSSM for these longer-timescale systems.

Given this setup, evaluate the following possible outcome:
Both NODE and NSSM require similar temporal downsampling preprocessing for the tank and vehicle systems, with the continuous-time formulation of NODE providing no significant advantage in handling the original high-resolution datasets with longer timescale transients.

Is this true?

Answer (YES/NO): NO